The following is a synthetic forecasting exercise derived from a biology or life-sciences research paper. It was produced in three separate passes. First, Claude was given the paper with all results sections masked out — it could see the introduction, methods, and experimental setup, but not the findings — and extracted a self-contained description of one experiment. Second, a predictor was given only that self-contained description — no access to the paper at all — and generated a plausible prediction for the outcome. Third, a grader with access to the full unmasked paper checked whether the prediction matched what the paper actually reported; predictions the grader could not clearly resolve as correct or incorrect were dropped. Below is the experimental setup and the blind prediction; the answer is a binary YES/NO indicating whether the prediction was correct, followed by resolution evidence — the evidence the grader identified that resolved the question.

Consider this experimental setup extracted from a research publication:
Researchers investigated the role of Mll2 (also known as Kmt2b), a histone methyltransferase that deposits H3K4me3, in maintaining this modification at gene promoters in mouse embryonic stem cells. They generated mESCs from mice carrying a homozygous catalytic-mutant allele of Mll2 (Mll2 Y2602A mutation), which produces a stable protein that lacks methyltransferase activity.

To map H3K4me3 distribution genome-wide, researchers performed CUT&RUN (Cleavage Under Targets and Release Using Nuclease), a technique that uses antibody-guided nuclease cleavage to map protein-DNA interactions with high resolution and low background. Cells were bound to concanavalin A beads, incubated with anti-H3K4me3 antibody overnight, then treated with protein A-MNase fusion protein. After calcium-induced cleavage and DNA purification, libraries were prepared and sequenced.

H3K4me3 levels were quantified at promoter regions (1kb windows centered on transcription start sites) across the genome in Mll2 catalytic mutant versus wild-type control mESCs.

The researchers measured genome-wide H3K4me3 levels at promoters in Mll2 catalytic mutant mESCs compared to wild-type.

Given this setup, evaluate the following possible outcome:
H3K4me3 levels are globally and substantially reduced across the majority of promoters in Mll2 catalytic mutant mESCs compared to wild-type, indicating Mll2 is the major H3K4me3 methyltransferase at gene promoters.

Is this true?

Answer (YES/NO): NO